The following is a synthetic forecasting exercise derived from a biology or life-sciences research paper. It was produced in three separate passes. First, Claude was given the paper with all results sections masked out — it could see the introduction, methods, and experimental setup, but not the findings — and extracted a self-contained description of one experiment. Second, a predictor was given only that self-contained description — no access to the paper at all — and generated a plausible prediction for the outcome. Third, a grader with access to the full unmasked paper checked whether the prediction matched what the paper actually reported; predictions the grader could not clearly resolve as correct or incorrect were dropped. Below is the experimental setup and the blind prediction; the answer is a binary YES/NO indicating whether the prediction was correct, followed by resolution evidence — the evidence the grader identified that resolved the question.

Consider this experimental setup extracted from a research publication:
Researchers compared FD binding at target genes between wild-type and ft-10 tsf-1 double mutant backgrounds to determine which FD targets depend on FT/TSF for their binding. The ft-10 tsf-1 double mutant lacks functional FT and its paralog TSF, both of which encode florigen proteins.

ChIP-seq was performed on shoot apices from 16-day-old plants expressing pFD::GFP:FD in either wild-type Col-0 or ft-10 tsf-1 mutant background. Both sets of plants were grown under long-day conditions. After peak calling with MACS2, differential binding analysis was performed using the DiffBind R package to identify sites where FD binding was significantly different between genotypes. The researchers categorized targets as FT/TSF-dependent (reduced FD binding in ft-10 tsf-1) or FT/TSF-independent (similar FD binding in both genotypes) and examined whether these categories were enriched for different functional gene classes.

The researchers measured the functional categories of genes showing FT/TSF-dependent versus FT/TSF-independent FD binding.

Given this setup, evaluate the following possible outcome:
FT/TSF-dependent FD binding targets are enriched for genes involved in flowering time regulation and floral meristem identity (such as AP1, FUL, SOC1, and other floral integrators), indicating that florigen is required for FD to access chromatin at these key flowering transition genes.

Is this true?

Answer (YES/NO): YES